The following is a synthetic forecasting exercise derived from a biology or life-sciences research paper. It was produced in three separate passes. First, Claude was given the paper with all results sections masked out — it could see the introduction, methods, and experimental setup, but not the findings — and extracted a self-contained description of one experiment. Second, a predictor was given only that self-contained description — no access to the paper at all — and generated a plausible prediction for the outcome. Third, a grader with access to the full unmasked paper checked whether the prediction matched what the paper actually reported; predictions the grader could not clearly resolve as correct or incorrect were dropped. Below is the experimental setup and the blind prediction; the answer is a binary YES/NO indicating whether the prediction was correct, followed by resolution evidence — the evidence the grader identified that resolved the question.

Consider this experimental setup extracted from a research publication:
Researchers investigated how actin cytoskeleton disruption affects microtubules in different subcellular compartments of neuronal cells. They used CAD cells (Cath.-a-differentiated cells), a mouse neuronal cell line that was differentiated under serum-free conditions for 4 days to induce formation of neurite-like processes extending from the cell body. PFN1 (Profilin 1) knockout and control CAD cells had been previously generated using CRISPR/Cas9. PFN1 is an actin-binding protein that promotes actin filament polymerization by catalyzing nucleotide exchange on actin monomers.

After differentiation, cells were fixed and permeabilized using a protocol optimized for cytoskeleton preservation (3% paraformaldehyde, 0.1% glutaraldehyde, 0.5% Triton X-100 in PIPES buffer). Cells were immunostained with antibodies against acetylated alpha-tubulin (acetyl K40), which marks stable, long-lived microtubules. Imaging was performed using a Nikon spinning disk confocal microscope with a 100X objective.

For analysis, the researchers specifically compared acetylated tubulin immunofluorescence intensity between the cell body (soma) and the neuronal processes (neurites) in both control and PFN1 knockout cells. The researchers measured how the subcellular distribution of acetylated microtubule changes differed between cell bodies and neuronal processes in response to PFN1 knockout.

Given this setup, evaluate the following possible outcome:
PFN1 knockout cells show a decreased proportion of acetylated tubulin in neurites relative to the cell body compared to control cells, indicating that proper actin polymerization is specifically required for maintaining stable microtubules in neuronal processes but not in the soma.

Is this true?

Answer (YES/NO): NO